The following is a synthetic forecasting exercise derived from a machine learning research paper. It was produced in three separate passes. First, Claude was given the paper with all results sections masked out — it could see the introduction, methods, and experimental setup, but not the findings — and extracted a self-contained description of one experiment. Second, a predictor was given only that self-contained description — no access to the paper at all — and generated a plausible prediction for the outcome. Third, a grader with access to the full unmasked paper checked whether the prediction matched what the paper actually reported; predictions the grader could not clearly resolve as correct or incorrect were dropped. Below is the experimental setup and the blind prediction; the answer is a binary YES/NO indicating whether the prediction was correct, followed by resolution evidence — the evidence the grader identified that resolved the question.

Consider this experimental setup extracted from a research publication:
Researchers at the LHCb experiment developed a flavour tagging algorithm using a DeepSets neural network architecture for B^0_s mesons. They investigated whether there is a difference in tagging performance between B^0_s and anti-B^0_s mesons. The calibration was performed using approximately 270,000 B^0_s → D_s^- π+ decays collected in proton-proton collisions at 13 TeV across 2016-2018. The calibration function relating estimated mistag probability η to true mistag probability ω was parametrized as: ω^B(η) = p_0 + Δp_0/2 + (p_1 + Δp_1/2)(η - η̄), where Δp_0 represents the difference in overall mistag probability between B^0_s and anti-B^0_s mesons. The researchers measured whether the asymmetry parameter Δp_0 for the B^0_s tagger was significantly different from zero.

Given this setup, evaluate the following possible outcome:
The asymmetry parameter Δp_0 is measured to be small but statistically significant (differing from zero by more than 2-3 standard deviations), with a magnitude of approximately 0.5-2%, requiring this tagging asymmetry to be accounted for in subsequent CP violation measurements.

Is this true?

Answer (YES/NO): NO